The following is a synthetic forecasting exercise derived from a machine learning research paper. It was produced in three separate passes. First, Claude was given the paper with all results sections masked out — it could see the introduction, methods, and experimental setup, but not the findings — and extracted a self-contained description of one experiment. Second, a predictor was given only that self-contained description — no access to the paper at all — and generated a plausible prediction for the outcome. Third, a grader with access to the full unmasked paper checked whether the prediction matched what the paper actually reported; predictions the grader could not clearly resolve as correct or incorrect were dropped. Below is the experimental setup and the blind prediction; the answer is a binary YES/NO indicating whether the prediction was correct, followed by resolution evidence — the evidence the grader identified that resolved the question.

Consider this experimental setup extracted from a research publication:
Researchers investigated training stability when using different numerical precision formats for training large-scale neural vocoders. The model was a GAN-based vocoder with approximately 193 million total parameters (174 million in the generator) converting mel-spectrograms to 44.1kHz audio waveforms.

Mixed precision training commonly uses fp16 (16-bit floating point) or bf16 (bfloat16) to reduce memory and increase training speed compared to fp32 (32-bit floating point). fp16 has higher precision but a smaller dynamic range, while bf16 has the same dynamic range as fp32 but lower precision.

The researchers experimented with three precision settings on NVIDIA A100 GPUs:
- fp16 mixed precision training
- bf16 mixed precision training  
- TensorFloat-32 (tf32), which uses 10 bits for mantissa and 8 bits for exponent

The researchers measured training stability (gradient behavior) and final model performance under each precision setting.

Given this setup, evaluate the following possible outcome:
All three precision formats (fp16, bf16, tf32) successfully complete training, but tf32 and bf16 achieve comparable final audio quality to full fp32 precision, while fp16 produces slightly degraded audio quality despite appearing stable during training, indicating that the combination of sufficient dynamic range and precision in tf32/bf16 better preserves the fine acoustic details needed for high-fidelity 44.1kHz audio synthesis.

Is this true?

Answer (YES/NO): NO